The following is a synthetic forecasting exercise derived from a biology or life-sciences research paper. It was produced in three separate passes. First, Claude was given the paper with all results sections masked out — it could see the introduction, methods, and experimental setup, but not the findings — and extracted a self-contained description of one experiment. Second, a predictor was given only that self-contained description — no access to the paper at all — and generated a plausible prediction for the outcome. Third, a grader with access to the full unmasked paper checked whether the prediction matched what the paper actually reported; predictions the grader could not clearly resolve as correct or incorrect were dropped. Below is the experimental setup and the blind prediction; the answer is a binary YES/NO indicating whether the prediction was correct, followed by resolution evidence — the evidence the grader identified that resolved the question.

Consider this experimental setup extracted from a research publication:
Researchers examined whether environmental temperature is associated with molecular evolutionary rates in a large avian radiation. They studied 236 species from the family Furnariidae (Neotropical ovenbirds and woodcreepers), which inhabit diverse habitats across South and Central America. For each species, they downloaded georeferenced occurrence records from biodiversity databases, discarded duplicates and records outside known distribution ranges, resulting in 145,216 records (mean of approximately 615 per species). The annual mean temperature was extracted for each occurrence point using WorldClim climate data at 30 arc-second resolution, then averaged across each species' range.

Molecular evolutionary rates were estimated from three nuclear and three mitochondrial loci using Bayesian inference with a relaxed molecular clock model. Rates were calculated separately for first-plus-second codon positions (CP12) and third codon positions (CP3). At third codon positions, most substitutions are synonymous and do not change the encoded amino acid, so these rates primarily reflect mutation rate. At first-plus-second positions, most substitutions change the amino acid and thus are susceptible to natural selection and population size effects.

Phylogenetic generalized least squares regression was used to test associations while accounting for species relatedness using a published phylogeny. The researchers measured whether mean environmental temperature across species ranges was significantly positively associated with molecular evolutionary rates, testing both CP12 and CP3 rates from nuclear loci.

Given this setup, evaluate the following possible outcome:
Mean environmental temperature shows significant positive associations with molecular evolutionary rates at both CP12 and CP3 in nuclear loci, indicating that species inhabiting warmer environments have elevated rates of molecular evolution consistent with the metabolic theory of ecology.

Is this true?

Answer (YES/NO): NO